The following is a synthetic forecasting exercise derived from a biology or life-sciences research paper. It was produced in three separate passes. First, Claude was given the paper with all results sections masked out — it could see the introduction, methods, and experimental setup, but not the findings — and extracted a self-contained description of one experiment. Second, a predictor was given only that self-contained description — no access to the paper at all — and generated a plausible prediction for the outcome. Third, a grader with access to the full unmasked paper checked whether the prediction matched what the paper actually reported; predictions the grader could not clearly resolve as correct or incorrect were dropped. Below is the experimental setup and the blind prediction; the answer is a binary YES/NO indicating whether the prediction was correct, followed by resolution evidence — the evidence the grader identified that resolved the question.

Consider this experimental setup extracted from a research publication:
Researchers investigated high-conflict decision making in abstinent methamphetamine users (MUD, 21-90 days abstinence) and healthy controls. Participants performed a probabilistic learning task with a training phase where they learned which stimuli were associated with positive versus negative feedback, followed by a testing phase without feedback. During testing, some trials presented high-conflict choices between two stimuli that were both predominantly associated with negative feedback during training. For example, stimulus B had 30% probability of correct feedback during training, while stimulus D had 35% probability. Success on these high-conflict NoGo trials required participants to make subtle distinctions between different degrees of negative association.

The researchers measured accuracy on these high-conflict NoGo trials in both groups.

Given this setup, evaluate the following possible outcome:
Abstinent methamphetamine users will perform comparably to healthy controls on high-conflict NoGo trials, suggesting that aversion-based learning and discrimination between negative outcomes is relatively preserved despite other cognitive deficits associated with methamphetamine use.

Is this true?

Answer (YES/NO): YES